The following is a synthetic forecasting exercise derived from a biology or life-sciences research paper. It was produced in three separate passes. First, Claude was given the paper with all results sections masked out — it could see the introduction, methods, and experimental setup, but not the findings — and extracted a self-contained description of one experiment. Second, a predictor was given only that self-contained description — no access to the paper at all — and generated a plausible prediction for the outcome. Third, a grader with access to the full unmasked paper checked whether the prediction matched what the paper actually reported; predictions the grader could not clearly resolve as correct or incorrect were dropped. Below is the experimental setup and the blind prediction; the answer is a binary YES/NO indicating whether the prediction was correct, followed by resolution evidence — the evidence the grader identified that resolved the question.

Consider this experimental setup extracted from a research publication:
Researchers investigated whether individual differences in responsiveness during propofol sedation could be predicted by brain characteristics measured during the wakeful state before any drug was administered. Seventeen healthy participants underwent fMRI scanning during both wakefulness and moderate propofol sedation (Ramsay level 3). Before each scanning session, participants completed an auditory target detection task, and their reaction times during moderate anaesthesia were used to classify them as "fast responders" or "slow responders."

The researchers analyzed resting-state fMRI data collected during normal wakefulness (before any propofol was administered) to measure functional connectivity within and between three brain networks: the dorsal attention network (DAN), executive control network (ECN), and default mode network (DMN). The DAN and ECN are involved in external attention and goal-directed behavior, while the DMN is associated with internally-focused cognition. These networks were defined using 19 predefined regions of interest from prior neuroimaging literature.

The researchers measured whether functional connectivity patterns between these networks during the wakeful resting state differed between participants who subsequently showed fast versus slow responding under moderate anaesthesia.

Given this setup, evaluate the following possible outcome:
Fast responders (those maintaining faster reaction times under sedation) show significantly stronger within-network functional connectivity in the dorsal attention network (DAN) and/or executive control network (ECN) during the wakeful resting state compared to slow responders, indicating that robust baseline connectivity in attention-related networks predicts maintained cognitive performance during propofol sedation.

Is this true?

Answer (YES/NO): NO